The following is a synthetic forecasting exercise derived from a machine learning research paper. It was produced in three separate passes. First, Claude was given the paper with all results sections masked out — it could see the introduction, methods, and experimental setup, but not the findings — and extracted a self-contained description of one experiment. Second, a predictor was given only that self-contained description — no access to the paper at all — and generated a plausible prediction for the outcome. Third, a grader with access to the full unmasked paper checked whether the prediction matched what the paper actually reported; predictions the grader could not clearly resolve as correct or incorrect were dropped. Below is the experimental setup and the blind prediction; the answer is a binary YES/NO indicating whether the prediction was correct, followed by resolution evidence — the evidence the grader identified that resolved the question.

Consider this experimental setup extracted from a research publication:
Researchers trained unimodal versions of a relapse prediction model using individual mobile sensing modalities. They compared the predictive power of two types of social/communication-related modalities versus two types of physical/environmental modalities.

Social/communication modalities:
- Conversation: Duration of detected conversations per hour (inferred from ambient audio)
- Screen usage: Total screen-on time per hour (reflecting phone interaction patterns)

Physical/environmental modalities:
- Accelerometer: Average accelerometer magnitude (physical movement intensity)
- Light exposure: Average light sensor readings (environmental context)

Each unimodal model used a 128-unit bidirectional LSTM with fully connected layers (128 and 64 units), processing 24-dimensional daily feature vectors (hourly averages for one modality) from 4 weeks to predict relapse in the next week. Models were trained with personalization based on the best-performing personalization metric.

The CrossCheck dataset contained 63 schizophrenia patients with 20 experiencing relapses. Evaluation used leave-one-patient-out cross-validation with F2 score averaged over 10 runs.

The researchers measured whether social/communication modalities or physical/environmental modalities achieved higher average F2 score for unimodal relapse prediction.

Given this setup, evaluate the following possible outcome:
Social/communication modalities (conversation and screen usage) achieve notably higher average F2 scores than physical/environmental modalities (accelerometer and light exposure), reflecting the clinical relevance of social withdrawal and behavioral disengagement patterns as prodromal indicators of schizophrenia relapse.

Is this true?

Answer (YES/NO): NO